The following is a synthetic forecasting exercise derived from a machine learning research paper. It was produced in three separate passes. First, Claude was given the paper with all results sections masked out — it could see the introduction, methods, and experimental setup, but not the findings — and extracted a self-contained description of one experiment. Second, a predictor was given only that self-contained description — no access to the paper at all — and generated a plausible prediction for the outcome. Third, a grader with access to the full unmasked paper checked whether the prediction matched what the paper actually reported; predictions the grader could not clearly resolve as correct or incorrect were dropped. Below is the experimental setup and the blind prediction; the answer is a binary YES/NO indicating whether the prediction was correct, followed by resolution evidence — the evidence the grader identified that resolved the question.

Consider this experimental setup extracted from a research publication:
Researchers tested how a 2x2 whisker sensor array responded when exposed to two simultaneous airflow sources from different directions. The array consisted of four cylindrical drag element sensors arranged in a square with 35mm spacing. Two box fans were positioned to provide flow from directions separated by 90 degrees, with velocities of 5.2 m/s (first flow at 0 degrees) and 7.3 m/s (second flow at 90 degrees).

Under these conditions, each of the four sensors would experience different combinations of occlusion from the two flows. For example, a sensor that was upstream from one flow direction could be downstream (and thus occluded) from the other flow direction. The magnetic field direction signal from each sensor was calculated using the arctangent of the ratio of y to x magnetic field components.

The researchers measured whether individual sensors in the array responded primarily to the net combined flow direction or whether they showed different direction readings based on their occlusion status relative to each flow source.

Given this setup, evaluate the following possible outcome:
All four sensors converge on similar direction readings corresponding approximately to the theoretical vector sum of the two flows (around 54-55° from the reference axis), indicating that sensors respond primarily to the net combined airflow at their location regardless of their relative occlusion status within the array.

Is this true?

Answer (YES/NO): NO